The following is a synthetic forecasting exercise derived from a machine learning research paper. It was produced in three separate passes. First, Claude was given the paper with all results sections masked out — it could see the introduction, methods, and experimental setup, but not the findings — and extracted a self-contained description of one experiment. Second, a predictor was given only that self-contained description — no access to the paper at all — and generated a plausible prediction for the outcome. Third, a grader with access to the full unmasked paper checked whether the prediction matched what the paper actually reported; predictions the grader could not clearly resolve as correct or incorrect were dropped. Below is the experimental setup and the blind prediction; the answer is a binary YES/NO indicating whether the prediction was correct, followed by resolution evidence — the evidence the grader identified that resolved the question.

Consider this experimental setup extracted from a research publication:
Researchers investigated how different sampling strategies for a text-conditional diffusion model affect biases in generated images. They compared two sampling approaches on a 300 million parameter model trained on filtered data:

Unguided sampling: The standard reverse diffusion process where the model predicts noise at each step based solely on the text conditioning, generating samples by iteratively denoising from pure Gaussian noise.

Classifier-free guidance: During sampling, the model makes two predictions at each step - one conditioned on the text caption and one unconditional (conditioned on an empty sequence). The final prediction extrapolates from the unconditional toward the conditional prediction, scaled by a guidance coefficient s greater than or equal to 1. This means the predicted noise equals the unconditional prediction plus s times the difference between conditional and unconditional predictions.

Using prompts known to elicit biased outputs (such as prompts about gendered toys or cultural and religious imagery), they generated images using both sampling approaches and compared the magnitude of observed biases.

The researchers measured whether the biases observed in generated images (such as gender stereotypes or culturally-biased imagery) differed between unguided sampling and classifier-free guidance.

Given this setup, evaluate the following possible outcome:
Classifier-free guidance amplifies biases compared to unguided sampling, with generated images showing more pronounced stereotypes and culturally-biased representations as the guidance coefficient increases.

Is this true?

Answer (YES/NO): NO